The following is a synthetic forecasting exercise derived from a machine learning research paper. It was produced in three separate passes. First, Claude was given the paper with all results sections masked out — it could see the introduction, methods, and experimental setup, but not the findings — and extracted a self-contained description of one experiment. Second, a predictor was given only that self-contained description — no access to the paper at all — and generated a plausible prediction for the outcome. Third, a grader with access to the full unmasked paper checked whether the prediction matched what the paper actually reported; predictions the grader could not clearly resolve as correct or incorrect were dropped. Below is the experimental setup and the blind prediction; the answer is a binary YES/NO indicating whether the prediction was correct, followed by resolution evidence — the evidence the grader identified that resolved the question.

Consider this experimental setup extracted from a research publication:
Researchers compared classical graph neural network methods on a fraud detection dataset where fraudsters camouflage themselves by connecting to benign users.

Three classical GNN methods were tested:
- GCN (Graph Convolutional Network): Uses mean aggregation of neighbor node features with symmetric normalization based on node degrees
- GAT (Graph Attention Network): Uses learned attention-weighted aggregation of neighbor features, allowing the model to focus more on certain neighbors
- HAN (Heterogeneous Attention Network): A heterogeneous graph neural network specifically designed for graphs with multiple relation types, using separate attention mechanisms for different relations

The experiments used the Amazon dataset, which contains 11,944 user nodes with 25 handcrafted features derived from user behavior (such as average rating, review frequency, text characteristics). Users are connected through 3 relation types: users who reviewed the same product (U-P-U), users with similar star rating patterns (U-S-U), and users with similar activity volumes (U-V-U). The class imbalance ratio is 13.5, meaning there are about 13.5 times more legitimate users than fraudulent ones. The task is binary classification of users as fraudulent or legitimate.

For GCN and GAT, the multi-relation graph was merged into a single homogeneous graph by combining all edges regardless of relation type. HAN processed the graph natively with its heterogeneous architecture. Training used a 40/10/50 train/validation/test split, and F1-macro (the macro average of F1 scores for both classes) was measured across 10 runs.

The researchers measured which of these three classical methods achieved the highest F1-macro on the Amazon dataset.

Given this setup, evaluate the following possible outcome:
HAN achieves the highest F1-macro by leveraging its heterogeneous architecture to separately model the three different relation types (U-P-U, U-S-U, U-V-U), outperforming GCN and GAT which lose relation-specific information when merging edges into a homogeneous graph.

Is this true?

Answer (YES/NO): YES